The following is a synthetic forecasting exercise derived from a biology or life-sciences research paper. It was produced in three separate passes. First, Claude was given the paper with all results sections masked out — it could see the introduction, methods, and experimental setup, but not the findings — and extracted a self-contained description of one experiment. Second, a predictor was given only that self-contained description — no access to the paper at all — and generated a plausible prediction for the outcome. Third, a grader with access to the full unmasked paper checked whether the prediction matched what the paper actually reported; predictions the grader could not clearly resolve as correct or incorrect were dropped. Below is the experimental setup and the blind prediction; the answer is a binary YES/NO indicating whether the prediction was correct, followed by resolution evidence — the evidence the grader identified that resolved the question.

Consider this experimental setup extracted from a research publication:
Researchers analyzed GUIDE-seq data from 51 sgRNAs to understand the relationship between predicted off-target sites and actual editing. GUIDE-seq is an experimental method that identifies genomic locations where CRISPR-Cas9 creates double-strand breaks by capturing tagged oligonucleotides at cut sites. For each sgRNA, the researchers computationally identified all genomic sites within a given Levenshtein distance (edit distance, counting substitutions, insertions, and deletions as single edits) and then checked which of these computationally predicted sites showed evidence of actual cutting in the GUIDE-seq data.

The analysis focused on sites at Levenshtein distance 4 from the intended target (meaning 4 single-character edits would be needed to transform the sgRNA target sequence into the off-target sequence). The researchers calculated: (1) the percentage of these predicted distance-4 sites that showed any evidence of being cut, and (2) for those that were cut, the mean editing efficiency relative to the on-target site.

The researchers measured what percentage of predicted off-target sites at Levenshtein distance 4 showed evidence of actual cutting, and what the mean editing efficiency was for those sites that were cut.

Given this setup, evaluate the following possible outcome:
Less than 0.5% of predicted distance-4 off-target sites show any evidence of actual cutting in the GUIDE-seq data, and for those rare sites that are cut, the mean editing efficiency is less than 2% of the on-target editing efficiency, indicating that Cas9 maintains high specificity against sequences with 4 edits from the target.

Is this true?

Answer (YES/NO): YES